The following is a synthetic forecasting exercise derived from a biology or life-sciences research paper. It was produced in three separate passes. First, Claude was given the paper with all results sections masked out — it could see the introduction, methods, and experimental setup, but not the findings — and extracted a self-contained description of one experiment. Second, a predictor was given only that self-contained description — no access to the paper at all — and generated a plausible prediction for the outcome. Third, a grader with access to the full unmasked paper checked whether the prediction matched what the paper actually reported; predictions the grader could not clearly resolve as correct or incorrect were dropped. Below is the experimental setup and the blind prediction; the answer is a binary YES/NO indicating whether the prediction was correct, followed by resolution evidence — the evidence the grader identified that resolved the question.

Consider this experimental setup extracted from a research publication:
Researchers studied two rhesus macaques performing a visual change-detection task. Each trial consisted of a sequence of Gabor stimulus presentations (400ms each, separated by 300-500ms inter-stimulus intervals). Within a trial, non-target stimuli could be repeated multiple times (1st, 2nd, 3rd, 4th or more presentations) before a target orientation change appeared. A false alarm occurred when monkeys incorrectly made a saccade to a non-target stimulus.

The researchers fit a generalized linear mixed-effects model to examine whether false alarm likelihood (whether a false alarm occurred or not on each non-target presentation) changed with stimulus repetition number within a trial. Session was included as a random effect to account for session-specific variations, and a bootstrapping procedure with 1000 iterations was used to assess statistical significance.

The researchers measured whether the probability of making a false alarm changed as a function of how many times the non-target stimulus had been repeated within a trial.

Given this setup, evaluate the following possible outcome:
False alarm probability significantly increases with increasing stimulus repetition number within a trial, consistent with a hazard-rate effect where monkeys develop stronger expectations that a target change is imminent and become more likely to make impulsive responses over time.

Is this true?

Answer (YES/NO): NO